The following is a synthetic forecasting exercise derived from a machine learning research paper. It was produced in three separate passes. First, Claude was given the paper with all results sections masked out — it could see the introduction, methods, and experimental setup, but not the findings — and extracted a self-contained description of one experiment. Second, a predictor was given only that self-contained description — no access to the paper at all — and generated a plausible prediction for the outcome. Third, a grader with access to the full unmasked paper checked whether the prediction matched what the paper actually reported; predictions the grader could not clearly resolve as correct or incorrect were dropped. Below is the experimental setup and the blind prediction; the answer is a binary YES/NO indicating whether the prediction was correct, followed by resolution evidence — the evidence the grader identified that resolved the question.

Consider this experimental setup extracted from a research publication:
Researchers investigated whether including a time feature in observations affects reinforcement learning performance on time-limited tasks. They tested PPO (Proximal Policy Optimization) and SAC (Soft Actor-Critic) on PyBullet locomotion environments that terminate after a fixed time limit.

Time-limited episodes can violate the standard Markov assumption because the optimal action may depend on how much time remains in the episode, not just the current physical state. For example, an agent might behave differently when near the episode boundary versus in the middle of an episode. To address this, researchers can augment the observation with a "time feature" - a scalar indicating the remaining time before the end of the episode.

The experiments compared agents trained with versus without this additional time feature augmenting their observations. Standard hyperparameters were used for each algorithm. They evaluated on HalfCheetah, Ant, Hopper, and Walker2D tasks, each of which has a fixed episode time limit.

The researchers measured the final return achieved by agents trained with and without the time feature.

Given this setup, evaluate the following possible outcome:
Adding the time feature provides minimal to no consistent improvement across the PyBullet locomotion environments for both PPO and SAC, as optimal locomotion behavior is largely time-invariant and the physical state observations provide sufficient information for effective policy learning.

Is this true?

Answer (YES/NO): NO